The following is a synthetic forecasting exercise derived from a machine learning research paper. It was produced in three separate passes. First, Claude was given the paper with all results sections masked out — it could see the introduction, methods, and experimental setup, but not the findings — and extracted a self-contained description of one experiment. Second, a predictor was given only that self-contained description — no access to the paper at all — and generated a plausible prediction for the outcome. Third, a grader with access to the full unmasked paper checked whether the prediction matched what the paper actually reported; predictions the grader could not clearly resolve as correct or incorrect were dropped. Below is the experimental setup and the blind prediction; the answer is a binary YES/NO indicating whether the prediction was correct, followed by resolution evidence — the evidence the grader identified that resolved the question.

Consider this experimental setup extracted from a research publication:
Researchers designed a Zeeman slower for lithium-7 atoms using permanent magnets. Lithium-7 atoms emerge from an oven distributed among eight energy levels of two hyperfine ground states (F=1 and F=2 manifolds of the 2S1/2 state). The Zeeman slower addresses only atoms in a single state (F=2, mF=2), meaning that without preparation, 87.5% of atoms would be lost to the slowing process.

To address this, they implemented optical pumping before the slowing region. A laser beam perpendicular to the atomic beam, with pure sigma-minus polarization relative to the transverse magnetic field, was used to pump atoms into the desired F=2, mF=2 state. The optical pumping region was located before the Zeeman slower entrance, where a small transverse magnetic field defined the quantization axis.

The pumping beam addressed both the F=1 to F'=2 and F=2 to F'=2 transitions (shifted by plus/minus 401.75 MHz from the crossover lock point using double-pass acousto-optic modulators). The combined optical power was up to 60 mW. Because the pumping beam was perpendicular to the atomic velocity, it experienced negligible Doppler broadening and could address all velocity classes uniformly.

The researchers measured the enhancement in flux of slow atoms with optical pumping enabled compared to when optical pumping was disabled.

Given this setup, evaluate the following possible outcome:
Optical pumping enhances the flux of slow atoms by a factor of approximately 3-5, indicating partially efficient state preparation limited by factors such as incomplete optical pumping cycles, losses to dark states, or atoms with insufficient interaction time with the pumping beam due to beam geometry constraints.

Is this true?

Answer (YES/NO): YES